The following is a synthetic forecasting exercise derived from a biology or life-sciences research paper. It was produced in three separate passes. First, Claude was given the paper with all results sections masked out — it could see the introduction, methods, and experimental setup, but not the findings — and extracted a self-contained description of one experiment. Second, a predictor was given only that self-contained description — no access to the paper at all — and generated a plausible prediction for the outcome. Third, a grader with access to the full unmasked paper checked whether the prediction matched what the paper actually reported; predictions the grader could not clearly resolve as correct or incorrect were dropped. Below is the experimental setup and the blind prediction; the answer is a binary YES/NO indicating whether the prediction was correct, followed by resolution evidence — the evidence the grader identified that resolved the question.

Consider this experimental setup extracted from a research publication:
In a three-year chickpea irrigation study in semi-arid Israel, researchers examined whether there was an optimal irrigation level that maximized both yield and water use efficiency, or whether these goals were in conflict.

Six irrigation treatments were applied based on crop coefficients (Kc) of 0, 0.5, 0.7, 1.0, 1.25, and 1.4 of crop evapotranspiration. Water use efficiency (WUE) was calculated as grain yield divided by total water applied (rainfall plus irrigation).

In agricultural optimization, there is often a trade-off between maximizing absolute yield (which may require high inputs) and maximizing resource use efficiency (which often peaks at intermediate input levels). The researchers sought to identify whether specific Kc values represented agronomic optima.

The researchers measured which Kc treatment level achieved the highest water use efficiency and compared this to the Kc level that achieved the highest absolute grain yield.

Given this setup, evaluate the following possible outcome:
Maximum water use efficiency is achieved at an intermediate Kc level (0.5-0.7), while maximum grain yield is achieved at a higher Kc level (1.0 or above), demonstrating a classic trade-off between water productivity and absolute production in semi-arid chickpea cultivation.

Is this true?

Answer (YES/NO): YES